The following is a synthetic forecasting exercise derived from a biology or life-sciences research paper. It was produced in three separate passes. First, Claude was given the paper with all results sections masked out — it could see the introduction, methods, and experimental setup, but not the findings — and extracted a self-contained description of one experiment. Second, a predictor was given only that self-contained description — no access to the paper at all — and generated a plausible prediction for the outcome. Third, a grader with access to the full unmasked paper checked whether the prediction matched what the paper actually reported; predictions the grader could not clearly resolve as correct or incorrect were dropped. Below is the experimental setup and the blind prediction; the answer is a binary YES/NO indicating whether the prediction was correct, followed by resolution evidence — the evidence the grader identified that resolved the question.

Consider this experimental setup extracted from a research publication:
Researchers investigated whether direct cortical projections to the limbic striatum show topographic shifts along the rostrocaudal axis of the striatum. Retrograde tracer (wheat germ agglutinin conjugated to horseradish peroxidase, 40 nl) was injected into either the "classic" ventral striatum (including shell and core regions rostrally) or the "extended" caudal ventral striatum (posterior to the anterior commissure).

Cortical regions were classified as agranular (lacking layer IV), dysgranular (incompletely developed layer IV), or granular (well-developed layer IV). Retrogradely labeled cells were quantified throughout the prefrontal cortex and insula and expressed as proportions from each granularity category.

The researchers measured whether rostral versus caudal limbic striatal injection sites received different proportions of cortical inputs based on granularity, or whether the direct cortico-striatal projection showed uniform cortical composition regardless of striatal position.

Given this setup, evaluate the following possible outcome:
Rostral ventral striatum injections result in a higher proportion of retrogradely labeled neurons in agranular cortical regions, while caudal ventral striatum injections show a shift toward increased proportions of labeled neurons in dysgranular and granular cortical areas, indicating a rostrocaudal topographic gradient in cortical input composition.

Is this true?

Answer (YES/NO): YES